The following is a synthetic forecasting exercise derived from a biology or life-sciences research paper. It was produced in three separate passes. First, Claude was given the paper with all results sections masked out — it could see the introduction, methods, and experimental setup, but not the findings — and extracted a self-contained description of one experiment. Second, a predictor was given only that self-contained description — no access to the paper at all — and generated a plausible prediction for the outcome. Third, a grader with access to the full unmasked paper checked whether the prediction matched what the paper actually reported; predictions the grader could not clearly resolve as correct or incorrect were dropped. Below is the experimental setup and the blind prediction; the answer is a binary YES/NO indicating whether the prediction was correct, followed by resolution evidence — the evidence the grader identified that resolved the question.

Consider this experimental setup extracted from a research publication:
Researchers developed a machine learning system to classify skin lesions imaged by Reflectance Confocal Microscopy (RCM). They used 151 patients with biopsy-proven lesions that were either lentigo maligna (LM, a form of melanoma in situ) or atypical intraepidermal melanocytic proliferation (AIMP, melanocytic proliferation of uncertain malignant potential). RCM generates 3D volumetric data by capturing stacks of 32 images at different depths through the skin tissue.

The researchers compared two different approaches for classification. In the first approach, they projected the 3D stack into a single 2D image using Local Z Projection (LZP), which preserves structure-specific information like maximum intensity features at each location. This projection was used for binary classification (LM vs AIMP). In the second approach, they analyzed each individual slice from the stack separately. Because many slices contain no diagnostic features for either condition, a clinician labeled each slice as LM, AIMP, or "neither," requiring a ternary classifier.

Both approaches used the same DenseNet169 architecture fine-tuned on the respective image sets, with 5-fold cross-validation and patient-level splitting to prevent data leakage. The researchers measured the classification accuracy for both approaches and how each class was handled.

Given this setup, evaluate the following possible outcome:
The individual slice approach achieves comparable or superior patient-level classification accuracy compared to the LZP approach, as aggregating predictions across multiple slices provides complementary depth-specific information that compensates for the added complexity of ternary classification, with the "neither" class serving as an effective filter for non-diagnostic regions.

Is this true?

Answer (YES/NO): NO